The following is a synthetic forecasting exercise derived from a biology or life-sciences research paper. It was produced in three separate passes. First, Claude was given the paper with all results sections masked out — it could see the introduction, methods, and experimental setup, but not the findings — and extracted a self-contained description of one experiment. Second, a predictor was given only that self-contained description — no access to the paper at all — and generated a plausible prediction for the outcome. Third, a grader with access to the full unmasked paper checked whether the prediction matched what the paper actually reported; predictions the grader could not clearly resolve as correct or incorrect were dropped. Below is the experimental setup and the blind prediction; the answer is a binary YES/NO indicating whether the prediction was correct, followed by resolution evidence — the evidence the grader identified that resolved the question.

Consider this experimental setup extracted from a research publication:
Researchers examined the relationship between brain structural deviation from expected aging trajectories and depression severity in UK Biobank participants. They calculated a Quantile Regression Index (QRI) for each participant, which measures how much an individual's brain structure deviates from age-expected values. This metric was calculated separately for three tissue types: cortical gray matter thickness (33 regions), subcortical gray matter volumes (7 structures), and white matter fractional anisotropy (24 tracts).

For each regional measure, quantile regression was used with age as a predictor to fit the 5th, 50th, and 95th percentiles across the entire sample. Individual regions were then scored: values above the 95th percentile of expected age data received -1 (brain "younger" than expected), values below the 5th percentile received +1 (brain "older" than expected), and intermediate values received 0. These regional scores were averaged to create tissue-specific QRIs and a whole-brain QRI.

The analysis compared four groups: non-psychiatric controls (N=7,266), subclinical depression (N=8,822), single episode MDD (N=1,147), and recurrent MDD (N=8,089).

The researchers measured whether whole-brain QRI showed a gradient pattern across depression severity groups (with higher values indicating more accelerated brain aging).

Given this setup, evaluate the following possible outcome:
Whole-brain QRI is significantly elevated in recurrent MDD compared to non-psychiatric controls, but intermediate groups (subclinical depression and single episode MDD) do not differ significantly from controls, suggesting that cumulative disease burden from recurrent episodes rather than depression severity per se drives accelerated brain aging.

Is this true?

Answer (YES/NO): NO